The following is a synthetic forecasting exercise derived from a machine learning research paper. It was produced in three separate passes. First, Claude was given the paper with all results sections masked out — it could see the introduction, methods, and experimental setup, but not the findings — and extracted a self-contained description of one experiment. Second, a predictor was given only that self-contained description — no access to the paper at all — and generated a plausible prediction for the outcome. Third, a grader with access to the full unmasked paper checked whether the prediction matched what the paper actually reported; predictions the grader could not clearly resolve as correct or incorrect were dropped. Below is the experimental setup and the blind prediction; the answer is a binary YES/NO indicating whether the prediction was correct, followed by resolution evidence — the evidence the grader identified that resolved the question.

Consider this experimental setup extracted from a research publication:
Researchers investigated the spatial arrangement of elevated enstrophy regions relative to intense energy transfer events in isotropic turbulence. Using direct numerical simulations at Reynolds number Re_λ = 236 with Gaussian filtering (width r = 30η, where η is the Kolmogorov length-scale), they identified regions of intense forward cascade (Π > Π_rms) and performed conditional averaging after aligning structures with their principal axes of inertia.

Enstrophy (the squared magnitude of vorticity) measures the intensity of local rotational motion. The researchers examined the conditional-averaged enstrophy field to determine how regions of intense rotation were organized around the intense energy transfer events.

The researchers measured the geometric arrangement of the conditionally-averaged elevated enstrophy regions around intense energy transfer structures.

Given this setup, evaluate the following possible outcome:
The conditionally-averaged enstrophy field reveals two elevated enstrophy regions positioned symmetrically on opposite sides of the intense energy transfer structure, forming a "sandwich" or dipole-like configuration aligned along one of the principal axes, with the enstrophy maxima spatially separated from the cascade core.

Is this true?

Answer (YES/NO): NO